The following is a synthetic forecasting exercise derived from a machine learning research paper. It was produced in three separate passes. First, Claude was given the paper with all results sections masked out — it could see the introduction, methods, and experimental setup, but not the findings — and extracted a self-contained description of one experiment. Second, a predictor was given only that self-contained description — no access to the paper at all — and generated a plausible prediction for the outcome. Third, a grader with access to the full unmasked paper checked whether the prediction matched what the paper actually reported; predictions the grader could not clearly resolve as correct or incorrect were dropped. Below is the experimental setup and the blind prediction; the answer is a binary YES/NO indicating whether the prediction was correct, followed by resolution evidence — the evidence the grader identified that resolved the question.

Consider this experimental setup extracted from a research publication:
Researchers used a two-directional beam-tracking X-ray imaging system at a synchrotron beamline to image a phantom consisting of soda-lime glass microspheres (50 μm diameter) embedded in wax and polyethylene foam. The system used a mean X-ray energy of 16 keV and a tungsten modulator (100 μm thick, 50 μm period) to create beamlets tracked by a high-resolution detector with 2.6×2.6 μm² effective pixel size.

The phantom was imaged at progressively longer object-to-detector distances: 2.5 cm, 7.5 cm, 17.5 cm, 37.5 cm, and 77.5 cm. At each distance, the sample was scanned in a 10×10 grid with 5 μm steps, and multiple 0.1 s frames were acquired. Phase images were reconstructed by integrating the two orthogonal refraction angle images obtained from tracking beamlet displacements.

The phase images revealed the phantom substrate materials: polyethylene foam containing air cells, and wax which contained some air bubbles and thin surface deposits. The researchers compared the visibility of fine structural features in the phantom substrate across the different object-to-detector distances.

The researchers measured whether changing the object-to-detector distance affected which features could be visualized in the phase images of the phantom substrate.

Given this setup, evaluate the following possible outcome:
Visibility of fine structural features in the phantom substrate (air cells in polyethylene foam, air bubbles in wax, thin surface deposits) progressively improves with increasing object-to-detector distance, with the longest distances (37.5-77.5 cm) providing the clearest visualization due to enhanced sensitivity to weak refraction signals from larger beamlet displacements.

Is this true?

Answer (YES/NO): YES